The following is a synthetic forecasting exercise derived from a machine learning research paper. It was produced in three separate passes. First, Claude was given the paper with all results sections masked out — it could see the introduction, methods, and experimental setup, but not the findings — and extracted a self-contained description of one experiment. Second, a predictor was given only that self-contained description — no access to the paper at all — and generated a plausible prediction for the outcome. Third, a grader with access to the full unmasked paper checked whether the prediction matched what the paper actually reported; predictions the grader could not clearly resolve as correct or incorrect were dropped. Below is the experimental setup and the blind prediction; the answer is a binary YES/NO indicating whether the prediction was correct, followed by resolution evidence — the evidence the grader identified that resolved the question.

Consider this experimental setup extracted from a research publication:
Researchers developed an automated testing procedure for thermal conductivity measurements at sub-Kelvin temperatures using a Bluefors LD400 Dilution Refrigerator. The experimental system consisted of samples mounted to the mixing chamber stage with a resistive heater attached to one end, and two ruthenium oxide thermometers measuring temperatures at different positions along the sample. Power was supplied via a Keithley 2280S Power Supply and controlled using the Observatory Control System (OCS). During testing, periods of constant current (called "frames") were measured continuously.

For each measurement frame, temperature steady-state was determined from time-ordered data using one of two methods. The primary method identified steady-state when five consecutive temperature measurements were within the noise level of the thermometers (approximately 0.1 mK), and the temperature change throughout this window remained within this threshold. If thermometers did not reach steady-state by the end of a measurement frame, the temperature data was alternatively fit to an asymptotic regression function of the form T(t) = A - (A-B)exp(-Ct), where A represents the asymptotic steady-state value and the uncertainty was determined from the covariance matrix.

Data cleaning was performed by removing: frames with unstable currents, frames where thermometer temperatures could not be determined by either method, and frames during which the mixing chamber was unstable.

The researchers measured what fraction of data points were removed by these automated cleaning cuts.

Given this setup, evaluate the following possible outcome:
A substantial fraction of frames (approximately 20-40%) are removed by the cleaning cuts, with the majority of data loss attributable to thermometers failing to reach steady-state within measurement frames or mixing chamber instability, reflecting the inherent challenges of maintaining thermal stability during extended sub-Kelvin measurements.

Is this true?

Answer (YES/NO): NO